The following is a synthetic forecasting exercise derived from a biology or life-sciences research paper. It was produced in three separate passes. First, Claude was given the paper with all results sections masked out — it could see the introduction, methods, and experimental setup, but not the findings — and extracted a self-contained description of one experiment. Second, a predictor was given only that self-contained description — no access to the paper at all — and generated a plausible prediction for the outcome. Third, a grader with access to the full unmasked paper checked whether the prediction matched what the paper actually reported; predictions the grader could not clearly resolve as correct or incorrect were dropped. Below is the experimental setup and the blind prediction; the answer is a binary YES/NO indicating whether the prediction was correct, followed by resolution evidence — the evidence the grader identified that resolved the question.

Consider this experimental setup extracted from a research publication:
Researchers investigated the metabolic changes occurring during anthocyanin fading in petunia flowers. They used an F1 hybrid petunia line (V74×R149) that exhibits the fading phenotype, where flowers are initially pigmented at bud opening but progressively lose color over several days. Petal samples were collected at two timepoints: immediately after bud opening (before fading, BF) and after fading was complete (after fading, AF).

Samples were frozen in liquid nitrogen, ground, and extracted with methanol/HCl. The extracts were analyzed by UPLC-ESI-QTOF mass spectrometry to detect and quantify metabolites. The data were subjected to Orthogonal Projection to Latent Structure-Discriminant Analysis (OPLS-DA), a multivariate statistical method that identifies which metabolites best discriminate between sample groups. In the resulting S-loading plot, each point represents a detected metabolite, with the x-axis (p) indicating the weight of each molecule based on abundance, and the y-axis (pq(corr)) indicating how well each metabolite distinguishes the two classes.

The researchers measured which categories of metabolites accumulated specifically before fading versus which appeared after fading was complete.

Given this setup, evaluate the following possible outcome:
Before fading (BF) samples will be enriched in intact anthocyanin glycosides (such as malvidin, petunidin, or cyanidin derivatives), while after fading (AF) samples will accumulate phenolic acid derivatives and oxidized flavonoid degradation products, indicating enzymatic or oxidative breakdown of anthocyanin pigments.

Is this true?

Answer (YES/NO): NO